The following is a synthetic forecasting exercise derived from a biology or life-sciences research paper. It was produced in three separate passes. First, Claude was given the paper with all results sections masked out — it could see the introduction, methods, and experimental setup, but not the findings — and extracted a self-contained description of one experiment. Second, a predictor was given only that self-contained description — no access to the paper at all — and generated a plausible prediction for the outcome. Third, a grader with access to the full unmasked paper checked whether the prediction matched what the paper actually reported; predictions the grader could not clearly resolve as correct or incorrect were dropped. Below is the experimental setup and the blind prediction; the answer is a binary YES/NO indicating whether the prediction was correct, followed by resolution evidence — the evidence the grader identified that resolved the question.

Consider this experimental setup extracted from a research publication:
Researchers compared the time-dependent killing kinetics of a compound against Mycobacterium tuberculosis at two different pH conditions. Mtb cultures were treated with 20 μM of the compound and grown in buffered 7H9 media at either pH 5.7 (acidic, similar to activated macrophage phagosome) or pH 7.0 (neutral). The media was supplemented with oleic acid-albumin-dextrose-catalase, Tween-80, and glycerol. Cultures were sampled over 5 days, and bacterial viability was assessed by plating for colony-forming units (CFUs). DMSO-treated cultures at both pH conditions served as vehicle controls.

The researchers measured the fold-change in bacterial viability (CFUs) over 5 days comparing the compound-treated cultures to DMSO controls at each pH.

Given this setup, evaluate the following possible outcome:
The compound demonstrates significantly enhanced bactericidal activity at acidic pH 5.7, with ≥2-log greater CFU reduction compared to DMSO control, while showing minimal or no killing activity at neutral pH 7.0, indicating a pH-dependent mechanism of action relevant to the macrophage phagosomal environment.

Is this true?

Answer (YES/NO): YES